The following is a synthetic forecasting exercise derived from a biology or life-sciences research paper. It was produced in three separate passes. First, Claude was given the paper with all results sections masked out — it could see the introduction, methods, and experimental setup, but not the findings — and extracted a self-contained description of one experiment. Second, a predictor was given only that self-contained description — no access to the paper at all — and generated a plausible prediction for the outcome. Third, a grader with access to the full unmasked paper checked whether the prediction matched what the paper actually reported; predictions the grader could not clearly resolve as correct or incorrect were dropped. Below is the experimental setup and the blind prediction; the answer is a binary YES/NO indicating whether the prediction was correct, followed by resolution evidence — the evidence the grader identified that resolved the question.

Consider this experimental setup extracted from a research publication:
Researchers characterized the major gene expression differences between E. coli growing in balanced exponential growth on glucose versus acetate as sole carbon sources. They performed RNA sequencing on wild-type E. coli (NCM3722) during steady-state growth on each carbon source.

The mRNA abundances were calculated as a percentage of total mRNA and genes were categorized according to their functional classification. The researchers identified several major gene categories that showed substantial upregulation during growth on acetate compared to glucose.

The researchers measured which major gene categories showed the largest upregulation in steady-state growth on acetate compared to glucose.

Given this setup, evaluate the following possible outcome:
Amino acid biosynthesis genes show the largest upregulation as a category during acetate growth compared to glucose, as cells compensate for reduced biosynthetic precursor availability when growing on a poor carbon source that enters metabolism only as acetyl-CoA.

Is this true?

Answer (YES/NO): NO